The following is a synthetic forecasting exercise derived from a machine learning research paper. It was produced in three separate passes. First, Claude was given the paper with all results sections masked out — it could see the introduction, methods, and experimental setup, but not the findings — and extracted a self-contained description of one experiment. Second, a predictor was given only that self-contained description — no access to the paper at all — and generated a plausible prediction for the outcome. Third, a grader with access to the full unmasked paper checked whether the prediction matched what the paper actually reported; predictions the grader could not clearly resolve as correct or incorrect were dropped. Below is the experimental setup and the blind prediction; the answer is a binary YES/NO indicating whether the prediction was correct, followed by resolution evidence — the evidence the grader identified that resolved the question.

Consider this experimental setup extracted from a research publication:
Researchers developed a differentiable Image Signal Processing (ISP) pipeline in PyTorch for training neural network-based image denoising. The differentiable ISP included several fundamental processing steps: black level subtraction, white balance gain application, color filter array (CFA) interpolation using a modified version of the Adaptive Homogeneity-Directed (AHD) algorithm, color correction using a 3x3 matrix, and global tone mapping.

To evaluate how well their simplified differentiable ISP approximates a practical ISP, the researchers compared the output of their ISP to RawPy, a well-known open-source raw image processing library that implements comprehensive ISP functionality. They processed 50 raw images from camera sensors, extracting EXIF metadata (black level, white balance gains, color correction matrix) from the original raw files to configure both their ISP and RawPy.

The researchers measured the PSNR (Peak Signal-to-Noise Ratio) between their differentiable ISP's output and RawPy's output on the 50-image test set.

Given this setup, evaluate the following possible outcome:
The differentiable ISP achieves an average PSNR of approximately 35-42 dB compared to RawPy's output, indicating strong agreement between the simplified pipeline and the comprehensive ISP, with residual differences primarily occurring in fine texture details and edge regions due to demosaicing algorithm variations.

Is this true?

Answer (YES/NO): YES